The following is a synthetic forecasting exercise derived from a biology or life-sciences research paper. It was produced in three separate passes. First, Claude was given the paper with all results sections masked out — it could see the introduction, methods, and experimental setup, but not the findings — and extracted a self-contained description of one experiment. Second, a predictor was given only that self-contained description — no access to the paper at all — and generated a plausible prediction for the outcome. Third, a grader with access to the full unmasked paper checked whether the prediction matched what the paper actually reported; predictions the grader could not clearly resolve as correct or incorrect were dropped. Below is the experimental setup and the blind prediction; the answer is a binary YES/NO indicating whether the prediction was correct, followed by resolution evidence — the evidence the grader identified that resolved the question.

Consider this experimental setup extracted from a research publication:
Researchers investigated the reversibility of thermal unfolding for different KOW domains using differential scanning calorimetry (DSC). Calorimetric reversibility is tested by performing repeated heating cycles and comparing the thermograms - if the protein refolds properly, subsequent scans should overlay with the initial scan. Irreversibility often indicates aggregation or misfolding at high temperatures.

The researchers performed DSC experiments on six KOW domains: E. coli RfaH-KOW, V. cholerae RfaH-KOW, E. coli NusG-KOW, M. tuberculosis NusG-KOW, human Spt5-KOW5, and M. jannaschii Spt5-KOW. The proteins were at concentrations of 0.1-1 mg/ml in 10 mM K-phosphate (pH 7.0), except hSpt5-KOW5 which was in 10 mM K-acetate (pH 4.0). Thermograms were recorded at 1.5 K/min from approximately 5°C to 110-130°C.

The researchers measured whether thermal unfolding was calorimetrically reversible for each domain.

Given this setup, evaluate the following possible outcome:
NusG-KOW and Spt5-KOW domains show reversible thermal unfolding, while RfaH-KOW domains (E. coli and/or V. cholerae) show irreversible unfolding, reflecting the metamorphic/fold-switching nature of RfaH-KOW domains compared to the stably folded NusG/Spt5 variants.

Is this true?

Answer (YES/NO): NO